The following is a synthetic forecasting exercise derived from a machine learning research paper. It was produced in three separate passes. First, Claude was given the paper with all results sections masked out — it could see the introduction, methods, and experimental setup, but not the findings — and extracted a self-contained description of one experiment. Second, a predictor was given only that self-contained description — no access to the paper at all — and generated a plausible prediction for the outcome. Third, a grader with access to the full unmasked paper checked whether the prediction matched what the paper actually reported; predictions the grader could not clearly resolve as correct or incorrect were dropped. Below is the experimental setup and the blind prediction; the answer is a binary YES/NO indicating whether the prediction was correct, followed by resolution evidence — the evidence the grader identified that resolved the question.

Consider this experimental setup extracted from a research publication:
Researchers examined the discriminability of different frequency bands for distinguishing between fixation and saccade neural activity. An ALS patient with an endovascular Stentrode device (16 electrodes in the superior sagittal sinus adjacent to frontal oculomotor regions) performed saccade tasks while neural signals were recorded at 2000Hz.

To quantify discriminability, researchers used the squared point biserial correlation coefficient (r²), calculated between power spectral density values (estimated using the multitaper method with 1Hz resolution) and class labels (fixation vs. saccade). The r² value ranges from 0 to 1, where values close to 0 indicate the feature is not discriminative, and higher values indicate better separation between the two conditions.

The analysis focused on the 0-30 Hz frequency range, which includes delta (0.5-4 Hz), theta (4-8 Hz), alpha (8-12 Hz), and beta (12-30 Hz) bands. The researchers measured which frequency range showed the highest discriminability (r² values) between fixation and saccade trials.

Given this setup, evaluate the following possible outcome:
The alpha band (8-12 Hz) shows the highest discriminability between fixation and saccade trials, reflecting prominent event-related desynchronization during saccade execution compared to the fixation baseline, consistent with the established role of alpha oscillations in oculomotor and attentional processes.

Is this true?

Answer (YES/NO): NO